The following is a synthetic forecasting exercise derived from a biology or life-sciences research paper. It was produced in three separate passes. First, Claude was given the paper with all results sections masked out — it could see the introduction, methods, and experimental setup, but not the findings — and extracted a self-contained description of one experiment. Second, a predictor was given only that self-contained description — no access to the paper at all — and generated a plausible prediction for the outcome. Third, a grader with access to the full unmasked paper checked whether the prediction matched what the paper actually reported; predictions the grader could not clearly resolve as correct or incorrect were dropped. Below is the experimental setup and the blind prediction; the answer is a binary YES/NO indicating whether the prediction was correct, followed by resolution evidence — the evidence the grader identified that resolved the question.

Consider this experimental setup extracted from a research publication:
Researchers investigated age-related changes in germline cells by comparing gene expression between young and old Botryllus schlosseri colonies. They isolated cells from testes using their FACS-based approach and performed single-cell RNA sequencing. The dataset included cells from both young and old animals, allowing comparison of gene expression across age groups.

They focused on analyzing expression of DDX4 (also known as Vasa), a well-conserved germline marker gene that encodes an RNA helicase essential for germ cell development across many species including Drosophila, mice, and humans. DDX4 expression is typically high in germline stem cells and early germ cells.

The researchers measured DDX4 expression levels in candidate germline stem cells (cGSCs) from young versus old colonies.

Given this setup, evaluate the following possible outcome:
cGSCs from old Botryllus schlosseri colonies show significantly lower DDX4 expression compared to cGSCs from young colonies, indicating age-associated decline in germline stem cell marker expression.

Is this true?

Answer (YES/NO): YES